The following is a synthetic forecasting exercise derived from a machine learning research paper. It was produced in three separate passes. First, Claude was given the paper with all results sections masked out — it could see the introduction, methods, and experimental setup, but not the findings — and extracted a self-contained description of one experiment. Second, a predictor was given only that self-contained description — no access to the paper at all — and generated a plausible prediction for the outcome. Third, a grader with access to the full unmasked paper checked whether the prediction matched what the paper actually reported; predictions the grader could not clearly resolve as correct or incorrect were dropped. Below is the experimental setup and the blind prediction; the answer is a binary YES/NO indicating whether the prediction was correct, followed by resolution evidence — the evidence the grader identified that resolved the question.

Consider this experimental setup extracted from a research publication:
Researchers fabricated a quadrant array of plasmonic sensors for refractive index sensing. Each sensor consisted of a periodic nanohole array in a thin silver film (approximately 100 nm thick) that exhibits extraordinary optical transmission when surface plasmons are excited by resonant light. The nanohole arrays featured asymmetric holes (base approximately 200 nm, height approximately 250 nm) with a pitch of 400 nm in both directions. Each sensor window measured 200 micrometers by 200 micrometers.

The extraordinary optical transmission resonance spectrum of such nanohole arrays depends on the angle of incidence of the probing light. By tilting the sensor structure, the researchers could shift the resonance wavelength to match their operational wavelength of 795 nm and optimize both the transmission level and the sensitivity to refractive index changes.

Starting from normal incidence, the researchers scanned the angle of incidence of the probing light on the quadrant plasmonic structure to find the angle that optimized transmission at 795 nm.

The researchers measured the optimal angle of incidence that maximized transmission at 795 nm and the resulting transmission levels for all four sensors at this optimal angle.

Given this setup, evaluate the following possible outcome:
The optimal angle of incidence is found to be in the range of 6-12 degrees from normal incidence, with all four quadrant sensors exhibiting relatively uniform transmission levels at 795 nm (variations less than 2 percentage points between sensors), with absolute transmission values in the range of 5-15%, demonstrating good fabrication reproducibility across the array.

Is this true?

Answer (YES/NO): NO